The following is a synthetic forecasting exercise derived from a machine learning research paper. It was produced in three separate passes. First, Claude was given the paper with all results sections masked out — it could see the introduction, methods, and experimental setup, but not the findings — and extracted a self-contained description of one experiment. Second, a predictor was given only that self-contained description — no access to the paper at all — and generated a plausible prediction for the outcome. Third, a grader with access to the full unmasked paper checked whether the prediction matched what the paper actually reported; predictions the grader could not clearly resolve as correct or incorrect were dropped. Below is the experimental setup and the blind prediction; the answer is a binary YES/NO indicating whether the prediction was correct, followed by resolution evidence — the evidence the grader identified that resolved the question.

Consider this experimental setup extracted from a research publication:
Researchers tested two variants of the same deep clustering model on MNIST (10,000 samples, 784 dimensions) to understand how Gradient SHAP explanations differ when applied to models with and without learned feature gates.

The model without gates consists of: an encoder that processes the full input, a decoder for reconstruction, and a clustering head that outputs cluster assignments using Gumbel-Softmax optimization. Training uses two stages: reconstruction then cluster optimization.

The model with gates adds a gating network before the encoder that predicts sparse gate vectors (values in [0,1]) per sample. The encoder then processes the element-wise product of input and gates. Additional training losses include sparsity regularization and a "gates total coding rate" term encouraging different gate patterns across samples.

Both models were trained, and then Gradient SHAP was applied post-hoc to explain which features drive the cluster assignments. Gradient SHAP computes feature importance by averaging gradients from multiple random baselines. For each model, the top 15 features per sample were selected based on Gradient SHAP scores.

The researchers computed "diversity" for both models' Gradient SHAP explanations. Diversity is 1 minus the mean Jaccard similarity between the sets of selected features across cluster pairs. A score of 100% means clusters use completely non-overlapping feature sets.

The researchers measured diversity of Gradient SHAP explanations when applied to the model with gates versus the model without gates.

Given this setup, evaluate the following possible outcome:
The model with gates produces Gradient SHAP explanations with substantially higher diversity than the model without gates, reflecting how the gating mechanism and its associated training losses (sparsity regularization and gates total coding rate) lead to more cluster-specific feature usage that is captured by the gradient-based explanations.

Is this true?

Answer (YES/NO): NO